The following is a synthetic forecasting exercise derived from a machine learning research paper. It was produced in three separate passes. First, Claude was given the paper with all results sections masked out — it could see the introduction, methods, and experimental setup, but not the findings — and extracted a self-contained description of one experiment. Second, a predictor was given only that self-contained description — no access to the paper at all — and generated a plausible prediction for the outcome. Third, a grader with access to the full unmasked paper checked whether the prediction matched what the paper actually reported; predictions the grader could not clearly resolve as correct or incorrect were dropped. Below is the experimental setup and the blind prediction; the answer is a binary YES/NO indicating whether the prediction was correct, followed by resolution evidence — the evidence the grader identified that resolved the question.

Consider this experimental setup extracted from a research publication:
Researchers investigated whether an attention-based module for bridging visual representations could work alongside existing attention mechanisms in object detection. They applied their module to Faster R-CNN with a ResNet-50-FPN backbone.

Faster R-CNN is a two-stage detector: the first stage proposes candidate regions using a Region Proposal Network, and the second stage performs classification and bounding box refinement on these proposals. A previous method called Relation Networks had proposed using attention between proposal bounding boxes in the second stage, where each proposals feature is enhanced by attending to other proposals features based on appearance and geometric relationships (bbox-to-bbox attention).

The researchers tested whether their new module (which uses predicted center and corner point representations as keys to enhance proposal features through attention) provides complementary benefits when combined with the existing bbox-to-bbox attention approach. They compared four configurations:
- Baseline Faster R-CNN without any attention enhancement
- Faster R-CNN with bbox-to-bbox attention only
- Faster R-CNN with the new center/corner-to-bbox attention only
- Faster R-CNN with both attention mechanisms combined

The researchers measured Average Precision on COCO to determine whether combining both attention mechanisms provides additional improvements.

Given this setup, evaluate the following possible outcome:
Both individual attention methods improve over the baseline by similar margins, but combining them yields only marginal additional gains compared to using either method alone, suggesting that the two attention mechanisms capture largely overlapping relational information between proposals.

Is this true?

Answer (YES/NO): NO